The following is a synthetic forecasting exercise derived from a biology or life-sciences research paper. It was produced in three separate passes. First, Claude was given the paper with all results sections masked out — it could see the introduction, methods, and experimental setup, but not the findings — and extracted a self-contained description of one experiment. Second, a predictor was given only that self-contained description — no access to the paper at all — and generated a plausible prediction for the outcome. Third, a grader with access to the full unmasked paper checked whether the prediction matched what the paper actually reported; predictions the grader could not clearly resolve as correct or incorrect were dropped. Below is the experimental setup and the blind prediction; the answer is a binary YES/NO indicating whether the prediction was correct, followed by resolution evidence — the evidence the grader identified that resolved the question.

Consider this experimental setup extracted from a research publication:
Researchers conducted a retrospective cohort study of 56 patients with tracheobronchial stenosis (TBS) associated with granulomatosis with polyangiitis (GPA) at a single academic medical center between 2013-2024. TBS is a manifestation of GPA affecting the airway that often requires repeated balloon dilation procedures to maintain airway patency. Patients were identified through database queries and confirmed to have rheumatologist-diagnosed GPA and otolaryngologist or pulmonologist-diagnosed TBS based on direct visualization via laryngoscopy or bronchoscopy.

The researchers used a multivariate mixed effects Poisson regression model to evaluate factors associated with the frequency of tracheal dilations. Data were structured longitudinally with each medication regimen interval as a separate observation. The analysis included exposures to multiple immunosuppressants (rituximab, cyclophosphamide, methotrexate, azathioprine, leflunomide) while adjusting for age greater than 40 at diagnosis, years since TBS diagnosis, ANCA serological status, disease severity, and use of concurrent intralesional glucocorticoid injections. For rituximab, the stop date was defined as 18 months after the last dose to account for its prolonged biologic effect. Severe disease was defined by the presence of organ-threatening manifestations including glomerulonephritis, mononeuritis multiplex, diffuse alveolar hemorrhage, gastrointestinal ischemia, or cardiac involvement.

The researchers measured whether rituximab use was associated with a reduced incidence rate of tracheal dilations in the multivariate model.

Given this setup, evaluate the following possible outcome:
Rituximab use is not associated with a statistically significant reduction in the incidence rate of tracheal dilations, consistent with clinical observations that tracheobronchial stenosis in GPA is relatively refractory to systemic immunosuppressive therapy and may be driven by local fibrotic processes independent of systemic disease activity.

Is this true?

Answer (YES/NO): YES